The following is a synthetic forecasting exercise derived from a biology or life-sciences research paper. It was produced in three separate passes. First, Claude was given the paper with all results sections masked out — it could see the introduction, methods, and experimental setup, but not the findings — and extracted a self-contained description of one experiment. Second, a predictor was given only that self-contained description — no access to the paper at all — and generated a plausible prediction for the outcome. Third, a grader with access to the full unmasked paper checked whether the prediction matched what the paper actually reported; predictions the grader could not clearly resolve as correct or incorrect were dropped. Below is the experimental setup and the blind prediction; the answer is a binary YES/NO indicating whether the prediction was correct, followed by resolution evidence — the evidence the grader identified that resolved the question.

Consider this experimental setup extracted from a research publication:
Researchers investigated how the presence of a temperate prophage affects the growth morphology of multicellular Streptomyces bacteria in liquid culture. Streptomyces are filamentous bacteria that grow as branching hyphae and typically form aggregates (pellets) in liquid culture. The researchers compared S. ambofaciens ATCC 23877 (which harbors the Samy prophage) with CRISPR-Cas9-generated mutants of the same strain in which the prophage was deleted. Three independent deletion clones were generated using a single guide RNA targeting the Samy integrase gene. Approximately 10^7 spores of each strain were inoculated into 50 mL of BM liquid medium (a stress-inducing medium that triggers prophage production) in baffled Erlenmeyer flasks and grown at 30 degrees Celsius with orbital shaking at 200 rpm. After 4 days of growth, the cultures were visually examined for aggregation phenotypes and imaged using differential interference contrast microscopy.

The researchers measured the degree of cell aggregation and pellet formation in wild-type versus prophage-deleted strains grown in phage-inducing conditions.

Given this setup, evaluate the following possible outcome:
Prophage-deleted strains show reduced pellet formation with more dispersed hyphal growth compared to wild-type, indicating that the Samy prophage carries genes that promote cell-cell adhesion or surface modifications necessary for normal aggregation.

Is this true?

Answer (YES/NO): NO